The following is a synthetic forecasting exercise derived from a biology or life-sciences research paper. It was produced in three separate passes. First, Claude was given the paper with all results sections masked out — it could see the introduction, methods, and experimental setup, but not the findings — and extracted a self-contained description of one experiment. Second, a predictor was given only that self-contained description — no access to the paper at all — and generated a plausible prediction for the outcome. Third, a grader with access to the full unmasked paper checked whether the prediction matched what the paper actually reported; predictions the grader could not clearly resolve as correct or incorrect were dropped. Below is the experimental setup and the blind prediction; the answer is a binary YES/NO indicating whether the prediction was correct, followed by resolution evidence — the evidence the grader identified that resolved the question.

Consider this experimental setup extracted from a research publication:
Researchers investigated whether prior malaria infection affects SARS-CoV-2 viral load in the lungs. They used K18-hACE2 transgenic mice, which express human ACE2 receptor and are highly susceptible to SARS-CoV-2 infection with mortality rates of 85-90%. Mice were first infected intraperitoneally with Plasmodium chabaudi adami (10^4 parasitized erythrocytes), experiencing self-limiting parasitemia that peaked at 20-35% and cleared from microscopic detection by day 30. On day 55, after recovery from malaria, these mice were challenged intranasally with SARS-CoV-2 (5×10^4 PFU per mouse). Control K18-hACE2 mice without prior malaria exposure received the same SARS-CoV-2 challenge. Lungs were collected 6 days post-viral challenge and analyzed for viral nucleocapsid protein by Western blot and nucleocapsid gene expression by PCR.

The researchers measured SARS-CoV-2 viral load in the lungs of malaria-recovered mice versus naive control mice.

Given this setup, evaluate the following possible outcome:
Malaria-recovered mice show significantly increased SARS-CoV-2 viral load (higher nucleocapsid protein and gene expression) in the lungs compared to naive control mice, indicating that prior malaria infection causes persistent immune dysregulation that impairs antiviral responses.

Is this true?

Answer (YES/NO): NO